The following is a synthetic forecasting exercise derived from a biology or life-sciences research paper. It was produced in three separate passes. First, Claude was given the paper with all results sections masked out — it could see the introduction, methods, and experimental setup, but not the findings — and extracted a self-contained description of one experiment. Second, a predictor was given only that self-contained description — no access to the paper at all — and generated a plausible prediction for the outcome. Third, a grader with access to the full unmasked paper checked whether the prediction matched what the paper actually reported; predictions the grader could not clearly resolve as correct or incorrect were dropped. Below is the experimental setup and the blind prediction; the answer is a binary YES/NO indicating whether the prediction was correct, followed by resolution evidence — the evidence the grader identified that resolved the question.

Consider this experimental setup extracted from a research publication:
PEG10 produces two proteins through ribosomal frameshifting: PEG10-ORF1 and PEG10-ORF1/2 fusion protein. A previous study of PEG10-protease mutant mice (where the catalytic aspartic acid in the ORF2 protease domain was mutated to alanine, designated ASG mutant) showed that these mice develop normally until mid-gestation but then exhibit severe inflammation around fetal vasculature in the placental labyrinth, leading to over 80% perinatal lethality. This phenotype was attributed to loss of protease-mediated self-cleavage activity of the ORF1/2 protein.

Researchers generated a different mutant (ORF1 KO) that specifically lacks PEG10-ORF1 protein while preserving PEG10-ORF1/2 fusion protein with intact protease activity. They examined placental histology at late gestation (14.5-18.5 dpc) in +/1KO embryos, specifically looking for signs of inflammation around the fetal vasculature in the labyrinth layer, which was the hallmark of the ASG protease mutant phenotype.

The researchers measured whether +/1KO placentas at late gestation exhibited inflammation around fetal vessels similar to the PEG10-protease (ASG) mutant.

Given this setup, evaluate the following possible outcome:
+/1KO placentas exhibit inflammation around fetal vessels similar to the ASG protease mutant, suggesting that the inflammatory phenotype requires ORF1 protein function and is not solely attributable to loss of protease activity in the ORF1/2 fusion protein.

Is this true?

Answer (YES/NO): NO